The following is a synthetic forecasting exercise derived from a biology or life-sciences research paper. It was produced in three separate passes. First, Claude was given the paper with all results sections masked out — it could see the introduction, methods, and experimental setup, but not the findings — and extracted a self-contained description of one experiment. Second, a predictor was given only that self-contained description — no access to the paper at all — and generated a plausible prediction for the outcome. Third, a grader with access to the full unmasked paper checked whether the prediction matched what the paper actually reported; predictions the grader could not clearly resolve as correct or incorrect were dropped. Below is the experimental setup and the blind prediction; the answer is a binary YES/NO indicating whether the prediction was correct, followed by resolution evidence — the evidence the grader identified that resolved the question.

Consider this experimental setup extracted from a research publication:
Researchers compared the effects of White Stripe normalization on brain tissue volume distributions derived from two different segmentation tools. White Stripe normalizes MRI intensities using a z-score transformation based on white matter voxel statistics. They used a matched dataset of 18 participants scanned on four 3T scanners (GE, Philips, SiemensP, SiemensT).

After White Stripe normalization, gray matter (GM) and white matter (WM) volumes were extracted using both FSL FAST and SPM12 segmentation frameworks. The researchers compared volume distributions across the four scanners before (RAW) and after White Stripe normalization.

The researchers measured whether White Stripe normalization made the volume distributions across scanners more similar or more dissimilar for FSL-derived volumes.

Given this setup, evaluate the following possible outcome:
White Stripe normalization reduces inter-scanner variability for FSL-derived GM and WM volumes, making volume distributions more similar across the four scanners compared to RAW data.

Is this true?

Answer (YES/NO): NO